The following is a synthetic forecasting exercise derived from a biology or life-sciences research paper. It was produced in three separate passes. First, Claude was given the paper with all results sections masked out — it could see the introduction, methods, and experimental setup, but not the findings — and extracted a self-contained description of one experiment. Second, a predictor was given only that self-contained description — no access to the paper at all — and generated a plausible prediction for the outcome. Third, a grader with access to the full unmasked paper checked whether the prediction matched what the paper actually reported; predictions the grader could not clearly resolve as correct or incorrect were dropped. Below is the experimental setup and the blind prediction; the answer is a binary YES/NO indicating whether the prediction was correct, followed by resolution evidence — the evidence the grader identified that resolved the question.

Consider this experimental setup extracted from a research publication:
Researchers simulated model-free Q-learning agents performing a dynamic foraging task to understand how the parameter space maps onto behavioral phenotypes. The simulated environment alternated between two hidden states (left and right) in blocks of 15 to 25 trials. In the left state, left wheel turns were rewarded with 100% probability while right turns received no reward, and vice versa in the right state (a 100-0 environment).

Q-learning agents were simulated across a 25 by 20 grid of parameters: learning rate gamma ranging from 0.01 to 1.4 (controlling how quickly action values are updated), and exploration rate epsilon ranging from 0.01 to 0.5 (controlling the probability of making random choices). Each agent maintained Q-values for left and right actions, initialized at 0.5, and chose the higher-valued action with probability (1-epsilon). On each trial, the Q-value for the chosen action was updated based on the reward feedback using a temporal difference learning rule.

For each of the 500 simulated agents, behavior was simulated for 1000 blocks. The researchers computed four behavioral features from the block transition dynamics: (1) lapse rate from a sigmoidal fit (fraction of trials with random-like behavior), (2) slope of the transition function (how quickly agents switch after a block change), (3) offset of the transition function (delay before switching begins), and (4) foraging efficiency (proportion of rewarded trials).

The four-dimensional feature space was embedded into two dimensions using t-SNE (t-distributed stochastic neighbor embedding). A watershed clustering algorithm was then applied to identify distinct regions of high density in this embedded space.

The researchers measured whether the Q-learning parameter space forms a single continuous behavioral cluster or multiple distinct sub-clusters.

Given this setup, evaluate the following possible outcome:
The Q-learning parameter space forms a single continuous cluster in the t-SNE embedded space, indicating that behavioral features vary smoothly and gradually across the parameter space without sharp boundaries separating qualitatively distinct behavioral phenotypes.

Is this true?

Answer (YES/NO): NO